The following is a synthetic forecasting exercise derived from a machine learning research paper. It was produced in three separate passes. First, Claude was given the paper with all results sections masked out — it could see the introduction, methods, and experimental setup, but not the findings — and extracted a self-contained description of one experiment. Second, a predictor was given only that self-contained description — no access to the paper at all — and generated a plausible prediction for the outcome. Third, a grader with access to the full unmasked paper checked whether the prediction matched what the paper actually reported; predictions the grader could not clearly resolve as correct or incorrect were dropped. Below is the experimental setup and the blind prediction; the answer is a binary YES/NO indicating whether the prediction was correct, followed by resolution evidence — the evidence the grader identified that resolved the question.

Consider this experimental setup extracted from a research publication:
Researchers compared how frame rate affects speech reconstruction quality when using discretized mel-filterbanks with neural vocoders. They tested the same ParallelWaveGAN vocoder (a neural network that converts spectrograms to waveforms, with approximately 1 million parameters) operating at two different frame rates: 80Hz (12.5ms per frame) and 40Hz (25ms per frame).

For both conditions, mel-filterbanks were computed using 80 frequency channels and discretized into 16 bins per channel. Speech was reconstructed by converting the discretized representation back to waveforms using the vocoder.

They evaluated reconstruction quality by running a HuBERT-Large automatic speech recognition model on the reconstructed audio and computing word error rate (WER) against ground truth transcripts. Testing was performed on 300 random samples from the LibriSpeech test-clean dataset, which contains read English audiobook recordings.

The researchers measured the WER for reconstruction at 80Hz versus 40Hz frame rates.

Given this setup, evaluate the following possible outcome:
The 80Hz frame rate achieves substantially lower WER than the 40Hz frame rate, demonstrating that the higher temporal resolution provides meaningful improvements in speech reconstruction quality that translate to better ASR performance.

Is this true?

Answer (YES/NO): NO